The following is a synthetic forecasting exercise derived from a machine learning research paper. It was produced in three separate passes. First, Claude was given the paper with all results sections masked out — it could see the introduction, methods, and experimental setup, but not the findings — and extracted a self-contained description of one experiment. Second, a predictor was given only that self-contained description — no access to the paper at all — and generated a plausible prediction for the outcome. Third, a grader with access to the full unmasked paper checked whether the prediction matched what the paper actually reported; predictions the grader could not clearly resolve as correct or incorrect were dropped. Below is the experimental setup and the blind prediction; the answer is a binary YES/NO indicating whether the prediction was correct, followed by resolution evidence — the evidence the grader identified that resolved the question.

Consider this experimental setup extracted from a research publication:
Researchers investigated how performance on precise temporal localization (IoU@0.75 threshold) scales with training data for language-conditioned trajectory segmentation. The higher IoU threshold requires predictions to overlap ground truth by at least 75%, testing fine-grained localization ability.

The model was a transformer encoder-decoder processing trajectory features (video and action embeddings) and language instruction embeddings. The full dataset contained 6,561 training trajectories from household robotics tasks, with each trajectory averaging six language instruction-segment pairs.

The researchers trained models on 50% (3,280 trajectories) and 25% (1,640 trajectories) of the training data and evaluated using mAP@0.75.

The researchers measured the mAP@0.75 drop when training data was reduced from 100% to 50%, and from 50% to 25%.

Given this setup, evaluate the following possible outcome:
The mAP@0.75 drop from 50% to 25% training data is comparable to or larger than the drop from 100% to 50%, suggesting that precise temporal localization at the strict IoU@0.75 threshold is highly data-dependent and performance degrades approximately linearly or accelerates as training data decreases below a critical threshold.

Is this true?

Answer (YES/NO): YES